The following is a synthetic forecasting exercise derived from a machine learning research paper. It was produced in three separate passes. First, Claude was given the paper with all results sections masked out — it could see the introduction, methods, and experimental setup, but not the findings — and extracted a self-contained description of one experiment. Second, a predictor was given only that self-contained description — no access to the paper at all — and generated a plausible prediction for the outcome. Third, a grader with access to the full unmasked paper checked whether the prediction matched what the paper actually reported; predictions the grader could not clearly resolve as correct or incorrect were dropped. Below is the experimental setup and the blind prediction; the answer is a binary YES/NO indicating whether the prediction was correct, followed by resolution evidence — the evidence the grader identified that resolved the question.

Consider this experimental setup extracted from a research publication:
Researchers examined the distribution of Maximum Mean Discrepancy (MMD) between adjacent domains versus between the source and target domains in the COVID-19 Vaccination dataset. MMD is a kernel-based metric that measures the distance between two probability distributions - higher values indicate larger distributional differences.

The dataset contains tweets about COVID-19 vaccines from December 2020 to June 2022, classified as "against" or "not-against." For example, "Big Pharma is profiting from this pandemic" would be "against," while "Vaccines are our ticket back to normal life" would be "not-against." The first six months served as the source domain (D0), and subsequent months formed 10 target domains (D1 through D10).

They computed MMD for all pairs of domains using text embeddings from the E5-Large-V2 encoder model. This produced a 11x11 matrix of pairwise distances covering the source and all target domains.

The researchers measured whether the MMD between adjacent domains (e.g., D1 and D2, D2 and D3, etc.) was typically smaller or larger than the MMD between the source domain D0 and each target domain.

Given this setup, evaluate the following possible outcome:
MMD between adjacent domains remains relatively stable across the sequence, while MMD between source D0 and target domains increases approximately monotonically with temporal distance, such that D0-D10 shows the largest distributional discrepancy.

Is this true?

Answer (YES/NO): NO